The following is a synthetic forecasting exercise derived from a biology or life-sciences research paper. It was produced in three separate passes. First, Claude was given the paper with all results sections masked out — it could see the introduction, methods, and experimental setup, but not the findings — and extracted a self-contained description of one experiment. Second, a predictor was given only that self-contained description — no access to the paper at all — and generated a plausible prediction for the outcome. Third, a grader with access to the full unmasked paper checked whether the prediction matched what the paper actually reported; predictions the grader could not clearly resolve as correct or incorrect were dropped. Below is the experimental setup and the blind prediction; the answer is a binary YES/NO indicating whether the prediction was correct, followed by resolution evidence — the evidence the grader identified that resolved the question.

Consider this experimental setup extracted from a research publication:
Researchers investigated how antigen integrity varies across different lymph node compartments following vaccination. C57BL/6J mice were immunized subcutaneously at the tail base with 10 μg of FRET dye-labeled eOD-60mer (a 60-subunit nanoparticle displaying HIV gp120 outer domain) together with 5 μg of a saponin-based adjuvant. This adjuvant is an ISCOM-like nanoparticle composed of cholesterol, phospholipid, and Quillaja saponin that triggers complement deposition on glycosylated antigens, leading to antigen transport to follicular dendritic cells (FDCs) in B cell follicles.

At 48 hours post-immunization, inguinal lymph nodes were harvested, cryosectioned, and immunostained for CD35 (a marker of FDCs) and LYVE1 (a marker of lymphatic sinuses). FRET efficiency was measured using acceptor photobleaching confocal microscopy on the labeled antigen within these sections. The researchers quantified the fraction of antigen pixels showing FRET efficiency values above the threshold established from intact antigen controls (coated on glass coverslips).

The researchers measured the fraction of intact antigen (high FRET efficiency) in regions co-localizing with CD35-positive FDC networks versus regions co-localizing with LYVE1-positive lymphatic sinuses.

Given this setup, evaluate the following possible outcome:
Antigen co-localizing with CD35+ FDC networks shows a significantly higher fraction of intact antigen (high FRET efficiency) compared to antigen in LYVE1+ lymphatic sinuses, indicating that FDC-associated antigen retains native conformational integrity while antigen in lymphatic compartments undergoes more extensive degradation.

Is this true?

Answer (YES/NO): YES